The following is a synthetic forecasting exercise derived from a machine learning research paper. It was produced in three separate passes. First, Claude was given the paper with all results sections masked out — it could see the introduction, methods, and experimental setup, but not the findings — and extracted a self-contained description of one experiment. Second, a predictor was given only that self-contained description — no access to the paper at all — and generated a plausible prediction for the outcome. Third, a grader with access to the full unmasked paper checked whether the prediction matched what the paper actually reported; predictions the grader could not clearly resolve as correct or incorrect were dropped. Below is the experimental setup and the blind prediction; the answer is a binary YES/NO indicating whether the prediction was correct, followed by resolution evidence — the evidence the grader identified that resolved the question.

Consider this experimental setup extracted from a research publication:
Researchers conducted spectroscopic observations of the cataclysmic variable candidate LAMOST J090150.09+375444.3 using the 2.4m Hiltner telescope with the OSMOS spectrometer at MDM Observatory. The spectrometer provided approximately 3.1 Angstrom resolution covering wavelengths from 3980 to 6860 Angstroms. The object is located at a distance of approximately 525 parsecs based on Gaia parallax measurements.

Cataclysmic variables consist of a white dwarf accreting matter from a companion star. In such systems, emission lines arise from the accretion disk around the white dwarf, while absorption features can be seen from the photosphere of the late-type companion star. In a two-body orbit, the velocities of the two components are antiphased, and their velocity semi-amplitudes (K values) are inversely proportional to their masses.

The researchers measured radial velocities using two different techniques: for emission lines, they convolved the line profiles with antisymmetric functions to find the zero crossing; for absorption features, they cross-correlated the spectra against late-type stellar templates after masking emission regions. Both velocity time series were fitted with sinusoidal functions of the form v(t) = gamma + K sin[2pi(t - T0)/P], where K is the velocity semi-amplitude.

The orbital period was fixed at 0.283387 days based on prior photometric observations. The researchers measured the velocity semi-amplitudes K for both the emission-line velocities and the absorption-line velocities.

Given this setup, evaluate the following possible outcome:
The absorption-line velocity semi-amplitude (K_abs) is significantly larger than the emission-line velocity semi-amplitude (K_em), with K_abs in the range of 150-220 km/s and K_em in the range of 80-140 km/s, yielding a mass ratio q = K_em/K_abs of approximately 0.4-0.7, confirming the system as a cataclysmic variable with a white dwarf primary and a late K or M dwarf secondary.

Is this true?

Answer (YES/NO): NO